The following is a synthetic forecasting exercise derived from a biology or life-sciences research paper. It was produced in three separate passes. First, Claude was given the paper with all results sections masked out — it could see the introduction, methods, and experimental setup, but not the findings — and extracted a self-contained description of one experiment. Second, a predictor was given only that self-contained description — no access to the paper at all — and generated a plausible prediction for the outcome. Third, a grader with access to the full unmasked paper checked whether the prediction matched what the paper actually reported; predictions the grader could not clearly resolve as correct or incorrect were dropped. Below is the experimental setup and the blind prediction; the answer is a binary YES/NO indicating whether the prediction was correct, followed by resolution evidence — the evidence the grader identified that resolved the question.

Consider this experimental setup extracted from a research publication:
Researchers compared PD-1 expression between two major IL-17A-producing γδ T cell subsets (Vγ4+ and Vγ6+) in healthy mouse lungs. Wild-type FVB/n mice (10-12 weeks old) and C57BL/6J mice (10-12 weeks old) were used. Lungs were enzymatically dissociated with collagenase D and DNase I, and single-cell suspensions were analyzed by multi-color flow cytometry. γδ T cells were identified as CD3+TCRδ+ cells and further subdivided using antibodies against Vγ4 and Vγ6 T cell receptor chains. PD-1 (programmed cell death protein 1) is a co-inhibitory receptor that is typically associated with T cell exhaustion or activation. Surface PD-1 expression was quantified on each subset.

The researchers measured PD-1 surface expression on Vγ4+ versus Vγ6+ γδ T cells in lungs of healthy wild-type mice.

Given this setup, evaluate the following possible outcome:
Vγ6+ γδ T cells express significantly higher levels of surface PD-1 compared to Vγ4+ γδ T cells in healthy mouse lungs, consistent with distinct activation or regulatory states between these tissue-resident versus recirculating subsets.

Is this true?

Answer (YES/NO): YES